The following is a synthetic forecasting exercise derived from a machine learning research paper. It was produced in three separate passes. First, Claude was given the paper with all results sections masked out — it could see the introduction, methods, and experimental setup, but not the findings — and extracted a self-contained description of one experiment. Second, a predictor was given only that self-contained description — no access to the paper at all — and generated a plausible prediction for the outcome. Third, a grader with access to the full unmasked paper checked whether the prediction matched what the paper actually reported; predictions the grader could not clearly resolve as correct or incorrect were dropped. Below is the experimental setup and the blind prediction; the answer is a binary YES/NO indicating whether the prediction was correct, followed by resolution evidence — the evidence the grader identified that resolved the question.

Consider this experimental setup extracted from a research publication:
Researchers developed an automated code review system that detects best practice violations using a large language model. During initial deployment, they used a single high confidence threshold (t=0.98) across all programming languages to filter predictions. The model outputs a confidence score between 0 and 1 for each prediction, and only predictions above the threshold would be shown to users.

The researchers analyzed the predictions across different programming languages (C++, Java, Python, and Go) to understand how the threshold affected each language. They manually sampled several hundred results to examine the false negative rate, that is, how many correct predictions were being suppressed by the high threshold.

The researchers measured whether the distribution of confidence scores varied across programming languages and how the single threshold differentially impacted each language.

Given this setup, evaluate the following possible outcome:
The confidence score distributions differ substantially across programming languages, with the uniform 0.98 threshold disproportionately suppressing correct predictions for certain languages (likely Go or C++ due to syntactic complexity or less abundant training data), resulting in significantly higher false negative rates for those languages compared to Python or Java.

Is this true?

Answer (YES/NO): NO